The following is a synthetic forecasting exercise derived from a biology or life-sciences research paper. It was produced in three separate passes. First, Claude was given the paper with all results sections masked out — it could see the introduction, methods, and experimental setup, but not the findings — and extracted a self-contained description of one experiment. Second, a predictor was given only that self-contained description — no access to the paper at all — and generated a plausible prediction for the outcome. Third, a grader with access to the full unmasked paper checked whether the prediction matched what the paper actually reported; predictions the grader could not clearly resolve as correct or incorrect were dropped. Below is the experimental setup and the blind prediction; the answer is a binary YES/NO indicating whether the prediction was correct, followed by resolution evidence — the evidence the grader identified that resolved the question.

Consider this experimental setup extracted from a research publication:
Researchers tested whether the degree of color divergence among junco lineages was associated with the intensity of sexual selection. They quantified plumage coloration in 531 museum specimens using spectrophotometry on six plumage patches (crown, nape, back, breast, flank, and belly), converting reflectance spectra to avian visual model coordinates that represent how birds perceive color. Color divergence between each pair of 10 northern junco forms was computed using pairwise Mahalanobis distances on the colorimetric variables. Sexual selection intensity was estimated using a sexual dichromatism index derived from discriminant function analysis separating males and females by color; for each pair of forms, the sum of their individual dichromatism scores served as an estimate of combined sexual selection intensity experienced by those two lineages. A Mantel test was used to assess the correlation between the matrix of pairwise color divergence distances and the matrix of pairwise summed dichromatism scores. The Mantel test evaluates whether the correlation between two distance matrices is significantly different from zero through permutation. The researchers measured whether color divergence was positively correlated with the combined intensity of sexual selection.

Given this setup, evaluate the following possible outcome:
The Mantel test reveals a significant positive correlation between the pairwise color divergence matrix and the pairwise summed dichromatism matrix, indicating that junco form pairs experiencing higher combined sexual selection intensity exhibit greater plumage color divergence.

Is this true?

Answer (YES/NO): YES